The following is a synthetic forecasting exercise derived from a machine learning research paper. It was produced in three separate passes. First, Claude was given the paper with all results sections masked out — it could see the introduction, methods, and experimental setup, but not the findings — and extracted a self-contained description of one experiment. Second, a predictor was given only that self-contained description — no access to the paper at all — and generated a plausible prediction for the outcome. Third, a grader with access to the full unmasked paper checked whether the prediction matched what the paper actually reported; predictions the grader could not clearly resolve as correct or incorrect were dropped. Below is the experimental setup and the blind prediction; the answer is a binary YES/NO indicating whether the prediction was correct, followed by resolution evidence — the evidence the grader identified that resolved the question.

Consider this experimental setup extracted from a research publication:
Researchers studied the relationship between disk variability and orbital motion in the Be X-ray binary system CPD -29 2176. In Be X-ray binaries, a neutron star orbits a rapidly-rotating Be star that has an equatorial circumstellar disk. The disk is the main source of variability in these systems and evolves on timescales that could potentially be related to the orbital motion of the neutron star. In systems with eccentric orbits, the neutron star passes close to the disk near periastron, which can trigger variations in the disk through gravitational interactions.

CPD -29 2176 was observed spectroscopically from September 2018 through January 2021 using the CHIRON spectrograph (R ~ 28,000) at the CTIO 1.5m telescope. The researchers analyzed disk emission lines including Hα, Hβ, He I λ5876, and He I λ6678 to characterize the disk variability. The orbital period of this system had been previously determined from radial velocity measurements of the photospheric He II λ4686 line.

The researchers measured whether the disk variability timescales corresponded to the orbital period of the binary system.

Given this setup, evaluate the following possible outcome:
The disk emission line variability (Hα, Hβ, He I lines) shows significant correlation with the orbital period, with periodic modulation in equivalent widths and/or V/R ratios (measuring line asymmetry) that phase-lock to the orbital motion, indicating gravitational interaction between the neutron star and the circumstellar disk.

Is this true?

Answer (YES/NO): NO